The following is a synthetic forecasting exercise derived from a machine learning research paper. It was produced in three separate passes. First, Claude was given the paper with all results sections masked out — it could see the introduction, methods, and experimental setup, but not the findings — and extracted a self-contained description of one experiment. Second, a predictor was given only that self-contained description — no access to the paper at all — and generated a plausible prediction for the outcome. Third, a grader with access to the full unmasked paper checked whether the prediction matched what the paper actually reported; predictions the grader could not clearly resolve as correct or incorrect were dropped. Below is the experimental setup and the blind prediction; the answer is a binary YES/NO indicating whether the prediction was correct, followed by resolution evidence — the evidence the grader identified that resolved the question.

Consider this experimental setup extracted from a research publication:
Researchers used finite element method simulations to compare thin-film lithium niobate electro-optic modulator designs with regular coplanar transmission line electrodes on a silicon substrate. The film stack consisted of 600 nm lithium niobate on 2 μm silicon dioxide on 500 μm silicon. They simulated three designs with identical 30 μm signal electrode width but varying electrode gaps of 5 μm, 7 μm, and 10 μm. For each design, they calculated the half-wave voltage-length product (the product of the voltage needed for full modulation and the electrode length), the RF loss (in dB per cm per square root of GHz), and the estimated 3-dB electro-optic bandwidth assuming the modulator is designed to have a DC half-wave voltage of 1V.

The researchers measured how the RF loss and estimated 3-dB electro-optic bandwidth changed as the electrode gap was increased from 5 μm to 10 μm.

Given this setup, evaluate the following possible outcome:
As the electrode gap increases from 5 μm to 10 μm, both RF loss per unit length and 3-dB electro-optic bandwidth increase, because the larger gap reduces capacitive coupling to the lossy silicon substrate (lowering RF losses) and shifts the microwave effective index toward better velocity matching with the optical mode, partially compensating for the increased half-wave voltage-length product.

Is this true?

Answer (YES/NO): NO